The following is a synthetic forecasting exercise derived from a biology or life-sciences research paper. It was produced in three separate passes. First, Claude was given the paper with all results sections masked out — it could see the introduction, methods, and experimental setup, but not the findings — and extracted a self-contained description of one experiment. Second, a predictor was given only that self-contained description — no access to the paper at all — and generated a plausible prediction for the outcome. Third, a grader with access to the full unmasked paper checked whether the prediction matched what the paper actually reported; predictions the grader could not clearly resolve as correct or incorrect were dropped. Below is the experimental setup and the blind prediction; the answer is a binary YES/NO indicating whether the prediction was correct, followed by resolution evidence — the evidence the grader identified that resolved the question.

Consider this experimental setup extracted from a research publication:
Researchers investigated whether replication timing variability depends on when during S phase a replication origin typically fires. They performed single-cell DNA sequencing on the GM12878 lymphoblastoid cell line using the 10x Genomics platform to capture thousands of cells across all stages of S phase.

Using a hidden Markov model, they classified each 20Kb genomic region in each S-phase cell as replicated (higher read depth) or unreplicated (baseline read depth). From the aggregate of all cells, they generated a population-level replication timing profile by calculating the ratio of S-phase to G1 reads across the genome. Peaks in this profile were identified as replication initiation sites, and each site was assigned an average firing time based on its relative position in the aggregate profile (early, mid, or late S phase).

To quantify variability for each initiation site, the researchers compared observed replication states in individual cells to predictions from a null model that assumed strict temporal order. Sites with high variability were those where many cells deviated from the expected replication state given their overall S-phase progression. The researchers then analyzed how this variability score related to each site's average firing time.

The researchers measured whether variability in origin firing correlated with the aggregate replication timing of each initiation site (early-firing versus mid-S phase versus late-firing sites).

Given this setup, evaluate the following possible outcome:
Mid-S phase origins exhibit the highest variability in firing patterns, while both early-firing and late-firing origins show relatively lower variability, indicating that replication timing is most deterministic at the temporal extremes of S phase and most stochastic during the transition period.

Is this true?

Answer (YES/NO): YES